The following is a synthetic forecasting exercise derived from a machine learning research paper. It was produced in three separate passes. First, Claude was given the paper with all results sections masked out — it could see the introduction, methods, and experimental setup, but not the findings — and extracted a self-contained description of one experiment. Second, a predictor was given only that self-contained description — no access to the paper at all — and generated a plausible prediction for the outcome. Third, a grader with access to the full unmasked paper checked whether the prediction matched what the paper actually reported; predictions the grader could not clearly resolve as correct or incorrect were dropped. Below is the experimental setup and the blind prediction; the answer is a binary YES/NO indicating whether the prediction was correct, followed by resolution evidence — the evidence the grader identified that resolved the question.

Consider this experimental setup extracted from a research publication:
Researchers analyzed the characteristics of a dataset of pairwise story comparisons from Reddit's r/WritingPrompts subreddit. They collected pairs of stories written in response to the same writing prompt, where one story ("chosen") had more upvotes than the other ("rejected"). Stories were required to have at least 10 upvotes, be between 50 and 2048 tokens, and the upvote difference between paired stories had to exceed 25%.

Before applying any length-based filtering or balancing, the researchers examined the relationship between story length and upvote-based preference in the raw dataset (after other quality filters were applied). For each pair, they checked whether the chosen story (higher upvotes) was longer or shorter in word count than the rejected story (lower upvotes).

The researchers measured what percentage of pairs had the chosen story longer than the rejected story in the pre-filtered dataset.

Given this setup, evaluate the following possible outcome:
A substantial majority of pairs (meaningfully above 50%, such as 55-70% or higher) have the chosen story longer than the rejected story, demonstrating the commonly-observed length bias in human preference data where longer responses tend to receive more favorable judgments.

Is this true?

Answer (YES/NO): YES